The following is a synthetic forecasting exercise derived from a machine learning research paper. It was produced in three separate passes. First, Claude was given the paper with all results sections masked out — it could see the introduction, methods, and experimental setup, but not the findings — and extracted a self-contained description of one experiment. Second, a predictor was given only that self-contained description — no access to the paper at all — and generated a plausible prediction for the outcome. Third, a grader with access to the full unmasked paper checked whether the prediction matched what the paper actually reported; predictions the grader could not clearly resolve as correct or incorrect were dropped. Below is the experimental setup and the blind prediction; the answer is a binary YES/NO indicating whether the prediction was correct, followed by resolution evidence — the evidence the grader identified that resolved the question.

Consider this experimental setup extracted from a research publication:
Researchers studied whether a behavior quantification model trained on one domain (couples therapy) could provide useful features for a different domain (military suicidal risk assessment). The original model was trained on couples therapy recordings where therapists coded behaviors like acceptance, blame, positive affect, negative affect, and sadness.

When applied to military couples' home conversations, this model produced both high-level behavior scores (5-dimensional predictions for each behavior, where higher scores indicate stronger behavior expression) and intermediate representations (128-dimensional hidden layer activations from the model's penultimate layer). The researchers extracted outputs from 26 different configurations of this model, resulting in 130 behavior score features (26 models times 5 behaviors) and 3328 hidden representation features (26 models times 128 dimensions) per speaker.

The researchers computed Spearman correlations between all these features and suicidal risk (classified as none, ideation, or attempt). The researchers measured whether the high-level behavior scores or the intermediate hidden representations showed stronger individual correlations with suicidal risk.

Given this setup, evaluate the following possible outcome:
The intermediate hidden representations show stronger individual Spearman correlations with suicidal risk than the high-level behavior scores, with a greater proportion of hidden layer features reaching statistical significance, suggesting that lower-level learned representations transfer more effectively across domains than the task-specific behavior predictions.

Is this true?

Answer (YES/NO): NO